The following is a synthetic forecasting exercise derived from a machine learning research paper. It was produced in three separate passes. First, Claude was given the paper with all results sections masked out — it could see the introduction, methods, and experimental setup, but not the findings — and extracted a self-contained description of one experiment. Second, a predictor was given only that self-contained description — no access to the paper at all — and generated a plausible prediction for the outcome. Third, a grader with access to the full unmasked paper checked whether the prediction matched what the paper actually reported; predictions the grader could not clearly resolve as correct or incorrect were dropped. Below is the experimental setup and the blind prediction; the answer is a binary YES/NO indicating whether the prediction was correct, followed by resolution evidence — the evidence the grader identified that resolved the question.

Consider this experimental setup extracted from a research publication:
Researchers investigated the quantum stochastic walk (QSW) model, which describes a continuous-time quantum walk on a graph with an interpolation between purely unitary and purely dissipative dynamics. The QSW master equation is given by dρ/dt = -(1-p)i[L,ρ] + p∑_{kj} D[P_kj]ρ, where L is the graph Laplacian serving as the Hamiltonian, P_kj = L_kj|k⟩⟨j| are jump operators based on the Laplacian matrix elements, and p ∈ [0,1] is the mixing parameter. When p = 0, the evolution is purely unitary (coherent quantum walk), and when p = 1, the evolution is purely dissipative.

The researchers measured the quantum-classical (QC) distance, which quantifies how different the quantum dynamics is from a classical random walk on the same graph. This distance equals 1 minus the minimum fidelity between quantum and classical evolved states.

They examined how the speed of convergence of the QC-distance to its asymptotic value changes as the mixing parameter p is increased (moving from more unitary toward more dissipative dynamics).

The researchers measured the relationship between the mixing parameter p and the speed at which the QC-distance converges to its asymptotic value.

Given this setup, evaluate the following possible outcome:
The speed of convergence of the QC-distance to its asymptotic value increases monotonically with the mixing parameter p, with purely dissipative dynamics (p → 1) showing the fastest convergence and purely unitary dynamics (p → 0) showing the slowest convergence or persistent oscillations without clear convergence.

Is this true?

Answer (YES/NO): YES